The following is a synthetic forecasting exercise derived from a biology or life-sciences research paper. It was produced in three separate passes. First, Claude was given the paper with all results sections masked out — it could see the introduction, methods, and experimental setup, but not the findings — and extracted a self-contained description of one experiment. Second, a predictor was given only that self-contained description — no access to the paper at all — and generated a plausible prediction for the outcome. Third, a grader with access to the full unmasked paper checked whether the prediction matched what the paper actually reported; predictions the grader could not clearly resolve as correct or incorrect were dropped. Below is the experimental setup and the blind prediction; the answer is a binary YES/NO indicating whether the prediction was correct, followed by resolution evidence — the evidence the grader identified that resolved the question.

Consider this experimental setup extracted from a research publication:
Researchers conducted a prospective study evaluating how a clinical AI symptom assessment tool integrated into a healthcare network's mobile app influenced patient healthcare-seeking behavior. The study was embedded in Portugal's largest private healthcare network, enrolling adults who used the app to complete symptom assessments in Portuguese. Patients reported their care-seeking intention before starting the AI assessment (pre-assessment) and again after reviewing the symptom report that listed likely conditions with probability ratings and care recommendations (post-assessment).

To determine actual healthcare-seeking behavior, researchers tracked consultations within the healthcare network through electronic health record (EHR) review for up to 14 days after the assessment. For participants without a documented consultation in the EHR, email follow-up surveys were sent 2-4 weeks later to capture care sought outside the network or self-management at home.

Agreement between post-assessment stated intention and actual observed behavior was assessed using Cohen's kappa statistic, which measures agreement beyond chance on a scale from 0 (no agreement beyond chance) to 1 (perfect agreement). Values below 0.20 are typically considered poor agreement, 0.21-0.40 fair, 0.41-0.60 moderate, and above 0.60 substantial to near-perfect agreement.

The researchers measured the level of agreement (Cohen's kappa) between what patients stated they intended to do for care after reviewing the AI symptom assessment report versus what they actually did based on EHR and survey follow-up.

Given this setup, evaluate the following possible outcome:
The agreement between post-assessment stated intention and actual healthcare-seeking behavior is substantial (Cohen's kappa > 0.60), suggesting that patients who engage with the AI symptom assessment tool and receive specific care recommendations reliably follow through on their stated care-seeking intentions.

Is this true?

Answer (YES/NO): NO